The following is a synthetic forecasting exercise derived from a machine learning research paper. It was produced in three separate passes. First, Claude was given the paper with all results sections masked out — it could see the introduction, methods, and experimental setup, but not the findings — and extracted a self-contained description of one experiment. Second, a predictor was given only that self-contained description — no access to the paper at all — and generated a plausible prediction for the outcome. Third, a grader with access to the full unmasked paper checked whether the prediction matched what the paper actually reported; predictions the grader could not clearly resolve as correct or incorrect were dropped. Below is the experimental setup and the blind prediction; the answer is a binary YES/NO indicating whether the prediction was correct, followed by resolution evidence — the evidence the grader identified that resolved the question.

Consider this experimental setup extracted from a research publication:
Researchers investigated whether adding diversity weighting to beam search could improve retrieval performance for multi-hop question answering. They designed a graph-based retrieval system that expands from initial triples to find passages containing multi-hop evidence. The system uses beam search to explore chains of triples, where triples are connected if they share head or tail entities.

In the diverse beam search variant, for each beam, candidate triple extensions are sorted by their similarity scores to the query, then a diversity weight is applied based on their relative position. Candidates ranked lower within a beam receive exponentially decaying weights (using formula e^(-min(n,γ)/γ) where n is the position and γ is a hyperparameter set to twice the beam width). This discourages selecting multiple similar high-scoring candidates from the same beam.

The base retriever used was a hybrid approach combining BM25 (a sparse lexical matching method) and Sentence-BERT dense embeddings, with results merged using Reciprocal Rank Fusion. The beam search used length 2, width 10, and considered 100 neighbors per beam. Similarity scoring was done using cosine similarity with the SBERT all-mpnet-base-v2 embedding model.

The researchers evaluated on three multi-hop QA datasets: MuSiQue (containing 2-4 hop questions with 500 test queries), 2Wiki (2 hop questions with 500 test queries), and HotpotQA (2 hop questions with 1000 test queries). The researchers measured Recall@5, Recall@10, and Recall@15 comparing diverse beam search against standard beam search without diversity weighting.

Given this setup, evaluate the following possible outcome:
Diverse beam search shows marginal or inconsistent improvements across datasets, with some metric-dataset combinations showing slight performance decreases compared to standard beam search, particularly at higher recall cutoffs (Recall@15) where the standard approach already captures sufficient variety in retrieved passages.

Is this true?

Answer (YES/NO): NO